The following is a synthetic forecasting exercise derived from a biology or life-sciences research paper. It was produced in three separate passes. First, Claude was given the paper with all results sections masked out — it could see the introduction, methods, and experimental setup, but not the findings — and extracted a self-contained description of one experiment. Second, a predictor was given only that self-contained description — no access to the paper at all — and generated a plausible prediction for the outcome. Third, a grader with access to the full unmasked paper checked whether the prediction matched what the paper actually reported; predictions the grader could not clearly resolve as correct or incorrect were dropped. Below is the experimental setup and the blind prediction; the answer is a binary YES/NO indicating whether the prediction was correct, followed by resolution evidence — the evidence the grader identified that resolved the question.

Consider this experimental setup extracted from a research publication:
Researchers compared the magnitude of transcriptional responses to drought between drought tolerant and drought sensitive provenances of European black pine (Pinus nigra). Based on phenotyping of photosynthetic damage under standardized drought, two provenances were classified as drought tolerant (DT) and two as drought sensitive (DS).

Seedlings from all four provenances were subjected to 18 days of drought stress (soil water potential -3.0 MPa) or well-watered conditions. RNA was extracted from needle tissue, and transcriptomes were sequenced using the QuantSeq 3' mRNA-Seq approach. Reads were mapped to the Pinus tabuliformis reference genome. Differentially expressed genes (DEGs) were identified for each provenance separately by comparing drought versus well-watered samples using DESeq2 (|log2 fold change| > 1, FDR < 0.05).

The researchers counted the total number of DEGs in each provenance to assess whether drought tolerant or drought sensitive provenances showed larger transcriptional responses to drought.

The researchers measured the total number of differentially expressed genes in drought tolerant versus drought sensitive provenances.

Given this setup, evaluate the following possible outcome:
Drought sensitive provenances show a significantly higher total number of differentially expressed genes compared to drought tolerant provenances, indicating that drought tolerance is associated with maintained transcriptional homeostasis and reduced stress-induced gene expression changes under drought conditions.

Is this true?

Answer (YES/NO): YES